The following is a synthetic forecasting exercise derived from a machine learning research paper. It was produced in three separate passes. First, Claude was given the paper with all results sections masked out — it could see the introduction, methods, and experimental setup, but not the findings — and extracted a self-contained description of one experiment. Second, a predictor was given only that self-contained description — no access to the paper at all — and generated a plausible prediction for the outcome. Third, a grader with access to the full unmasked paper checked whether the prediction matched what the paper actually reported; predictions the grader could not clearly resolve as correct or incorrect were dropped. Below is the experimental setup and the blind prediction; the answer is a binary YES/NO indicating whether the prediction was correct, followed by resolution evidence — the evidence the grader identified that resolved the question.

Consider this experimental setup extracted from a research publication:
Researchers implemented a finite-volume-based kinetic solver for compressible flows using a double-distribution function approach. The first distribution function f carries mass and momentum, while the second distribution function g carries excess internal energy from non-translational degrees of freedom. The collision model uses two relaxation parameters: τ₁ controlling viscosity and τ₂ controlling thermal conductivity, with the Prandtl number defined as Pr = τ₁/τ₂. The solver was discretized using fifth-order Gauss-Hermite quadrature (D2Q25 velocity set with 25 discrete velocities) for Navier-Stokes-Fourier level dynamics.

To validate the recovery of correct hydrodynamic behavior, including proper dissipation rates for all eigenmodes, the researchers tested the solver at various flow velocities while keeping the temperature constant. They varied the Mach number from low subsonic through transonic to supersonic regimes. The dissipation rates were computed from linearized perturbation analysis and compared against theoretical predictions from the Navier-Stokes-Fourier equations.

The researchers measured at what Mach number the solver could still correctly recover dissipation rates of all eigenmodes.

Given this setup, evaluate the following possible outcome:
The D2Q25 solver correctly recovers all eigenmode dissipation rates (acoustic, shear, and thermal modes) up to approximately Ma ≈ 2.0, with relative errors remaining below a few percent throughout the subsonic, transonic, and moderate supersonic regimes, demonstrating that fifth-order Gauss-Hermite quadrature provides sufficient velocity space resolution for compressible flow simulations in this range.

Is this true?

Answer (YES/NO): NO